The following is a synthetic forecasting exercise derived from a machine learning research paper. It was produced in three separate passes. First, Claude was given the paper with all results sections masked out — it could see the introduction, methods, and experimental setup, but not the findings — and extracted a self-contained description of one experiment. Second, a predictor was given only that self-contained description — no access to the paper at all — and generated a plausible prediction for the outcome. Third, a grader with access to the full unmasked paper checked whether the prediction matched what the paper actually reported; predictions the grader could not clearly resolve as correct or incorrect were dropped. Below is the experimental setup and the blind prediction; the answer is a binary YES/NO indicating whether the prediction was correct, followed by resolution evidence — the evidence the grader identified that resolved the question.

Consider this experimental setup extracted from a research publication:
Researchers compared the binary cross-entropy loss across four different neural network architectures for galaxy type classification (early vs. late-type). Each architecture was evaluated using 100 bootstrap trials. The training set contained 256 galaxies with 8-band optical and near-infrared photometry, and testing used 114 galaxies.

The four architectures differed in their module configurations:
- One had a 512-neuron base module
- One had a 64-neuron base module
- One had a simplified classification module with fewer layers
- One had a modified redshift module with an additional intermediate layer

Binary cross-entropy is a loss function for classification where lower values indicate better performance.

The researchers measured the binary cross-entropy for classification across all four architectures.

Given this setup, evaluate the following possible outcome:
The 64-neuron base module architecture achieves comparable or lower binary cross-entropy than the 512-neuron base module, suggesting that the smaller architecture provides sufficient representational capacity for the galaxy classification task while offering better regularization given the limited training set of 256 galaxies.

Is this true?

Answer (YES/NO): YES